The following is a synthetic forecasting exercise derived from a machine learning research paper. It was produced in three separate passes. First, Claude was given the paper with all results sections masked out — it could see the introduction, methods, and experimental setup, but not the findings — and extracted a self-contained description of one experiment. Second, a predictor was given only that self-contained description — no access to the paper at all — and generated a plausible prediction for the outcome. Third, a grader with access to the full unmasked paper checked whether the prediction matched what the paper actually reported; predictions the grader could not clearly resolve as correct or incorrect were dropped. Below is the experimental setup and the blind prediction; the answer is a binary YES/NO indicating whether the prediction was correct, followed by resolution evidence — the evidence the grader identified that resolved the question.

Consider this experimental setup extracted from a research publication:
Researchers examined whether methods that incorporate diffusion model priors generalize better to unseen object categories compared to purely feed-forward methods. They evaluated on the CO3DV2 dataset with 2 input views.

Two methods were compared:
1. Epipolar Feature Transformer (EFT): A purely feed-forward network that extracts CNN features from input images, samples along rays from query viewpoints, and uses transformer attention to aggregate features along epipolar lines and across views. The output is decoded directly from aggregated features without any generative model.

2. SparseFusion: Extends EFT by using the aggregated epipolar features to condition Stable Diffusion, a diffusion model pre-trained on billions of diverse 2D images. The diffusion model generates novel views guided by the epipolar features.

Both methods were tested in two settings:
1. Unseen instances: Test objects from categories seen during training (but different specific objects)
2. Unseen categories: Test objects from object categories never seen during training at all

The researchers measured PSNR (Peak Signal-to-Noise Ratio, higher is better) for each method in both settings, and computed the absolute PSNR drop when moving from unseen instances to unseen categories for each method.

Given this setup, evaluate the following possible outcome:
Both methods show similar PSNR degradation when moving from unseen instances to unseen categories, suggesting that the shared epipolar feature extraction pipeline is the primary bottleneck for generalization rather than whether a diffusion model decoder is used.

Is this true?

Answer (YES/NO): NO